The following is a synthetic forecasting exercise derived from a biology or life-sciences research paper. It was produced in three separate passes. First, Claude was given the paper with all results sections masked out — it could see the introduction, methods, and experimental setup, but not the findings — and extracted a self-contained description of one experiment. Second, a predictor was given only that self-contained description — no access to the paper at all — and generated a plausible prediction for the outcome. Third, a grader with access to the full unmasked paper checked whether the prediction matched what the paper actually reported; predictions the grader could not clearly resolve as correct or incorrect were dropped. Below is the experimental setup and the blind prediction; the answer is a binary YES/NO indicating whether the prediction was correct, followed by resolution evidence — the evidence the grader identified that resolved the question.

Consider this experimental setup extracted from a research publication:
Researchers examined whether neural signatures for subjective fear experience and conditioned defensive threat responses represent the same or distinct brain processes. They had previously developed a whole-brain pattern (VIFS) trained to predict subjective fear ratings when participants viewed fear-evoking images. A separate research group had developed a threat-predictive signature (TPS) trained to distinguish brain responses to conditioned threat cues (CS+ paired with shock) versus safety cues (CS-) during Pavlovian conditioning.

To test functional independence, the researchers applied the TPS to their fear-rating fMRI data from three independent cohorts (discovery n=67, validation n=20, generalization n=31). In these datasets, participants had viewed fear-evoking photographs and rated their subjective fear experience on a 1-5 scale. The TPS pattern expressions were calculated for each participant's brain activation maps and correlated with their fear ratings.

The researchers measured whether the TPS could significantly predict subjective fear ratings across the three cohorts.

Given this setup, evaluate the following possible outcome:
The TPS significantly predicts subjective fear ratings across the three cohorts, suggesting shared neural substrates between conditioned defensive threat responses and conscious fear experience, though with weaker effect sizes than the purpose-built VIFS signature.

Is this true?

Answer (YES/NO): NO